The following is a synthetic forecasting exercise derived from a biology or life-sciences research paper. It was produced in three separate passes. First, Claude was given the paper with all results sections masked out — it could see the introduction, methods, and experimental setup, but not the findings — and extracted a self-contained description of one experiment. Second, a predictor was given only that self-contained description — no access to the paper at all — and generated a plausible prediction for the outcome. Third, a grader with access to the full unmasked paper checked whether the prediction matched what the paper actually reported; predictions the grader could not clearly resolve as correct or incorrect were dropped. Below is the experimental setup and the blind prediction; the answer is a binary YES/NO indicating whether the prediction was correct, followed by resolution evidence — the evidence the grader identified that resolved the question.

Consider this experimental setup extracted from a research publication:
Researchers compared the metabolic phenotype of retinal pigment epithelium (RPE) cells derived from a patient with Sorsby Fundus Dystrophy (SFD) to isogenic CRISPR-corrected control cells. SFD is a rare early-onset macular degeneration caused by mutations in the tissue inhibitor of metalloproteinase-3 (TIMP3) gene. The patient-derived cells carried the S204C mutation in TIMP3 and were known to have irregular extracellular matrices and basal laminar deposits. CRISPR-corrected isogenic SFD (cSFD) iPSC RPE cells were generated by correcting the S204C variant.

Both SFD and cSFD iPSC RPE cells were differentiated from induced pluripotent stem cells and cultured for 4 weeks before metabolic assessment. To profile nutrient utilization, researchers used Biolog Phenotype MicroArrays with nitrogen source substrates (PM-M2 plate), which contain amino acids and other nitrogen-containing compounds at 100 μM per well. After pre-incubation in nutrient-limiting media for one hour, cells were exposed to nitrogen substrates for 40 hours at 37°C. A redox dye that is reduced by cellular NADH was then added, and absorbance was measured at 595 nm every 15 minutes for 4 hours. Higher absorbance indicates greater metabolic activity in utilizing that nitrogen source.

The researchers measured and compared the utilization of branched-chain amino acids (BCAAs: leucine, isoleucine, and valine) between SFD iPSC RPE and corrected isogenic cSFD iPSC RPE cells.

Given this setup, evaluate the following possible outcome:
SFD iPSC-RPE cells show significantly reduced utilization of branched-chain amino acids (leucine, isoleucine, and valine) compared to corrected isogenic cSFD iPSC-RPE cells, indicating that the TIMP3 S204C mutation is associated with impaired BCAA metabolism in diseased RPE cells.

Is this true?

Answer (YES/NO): NO